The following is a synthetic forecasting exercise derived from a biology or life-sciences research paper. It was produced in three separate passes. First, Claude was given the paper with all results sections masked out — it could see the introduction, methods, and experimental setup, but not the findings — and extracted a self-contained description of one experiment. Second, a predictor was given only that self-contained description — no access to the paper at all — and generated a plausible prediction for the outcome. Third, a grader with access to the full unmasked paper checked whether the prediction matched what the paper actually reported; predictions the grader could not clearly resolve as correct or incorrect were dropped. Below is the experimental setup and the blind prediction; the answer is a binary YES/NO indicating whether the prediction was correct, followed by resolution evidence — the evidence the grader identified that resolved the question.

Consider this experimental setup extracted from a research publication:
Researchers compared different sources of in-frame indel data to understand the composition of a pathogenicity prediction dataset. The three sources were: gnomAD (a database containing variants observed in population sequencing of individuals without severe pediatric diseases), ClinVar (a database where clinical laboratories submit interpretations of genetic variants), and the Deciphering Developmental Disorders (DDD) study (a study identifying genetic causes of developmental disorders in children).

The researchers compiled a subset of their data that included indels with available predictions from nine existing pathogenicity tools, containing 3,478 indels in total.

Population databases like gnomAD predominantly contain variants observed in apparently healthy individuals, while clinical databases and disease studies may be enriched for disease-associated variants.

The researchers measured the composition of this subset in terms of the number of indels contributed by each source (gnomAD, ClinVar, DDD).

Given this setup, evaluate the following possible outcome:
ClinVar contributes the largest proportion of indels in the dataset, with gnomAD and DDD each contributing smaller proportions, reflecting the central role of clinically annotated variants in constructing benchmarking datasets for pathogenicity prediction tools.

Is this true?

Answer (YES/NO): YES